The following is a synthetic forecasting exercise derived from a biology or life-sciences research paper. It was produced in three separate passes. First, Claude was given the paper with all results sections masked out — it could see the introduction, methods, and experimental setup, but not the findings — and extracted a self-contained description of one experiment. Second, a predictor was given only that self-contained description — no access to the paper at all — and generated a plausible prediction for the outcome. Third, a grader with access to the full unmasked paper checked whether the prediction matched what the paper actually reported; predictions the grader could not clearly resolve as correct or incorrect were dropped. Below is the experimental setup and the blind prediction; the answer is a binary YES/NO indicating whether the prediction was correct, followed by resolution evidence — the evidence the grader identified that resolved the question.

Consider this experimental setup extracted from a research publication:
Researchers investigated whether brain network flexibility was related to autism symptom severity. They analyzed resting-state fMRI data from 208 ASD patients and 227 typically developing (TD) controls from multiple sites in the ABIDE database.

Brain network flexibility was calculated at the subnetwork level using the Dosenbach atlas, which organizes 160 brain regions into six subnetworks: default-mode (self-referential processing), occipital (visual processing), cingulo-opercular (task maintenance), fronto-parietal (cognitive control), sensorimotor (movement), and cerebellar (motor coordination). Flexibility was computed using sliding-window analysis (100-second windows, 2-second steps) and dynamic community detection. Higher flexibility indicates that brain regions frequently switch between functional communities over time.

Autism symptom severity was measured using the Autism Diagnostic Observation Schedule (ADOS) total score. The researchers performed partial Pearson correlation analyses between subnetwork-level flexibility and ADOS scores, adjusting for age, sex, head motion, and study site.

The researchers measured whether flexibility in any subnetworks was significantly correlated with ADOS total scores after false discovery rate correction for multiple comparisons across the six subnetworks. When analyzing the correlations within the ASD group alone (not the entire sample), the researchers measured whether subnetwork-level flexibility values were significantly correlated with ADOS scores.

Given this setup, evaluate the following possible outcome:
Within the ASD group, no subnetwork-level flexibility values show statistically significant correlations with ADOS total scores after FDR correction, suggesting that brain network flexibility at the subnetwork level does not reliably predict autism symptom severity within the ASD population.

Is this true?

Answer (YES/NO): YES